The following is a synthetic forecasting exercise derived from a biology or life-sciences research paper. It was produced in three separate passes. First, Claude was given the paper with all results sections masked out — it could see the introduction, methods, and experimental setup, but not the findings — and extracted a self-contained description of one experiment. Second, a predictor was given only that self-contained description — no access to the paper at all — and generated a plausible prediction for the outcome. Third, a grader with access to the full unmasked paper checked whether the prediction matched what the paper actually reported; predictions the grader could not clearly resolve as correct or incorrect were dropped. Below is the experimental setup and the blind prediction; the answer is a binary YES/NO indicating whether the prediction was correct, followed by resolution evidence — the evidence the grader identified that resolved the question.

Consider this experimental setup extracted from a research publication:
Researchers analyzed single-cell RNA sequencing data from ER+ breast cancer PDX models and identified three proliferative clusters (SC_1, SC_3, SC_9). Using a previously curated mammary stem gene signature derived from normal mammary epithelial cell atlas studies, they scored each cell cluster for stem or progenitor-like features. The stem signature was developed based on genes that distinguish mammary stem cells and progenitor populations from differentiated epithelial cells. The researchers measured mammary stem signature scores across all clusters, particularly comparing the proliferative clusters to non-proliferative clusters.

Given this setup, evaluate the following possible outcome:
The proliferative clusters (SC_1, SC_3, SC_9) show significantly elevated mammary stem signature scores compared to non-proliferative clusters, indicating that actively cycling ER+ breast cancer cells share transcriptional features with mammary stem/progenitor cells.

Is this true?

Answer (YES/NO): YES